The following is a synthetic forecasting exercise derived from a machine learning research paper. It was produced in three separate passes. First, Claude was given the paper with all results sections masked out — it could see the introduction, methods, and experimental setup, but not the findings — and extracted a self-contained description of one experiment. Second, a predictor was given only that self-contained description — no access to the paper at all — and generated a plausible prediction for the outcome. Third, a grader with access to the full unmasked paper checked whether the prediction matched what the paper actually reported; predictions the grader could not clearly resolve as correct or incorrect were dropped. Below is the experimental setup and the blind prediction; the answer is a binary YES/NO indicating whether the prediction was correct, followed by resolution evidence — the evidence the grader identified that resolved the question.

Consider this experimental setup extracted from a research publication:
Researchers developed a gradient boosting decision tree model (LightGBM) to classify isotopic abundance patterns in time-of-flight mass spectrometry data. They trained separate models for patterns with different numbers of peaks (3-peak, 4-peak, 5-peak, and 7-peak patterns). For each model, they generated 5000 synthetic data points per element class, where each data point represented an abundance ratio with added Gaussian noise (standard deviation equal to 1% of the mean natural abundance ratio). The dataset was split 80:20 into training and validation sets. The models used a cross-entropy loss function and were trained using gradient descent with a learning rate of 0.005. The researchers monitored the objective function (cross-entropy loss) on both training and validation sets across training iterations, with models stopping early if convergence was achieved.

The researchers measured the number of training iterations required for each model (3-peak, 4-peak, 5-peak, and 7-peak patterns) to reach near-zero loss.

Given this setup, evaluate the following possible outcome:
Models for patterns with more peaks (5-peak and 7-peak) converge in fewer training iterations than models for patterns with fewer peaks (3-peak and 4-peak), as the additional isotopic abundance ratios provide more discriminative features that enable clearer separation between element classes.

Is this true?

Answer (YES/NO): NO